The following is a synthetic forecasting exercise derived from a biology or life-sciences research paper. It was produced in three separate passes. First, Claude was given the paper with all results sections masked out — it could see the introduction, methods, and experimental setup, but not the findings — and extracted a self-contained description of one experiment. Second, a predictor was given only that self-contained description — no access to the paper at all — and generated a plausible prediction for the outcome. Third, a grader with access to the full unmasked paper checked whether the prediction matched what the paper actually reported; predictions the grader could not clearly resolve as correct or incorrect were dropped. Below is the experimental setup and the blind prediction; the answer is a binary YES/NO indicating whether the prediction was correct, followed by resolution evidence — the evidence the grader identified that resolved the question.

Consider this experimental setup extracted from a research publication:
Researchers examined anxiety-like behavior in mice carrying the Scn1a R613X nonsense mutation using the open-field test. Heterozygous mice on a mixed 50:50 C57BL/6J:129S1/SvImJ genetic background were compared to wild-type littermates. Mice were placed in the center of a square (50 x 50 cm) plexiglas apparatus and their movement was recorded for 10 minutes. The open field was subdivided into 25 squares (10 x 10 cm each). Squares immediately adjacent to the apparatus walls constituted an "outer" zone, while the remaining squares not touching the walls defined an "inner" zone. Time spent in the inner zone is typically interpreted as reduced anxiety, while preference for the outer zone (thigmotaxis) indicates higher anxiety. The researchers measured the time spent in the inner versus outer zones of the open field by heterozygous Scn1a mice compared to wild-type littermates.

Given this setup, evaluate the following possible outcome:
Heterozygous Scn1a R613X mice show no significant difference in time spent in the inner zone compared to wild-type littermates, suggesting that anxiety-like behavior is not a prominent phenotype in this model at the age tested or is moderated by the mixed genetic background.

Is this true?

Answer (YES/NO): YES